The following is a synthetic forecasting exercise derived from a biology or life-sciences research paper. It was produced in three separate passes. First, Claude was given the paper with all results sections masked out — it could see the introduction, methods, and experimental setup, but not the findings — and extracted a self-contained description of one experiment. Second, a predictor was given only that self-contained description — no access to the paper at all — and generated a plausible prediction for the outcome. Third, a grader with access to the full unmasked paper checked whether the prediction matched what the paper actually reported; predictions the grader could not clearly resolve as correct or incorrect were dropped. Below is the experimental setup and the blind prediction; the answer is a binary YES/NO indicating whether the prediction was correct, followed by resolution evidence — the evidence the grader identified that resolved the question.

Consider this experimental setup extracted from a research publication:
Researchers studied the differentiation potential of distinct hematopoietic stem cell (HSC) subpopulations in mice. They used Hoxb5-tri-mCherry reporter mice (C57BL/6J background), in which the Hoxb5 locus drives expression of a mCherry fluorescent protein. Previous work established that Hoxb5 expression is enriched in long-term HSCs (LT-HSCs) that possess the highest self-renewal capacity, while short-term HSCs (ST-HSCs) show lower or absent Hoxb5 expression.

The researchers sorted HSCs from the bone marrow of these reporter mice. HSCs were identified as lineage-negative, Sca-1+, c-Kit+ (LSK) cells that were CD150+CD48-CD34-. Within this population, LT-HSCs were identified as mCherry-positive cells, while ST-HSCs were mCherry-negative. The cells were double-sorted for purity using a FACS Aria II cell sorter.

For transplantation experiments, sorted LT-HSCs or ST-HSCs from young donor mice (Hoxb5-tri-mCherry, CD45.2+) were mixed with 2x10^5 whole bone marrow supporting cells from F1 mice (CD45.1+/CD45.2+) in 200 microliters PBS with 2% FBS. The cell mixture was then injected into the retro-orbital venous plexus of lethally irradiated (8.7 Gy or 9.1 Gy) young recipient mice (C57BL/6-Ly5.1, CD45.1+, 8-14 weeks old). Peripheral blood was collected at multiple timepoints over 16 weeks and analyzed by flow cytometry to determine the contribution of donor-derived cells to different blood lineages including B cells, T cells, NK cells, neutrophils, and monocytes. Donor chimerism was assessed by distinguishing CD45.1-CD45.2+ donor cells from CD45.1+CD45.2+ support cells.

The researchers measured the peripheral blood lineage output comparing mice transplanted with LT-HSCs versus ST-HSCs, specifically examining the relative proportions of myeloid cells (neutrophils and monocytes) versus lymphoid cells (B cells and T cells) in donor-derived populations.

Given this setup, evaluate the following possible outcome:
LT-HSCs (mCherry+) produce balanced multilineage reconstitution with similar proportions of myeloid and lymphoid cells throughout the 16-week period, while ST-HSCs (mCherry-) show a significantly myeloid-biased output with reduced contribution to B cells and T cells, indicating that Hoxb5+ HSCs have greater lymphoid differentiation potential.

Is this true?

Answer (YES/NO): NO